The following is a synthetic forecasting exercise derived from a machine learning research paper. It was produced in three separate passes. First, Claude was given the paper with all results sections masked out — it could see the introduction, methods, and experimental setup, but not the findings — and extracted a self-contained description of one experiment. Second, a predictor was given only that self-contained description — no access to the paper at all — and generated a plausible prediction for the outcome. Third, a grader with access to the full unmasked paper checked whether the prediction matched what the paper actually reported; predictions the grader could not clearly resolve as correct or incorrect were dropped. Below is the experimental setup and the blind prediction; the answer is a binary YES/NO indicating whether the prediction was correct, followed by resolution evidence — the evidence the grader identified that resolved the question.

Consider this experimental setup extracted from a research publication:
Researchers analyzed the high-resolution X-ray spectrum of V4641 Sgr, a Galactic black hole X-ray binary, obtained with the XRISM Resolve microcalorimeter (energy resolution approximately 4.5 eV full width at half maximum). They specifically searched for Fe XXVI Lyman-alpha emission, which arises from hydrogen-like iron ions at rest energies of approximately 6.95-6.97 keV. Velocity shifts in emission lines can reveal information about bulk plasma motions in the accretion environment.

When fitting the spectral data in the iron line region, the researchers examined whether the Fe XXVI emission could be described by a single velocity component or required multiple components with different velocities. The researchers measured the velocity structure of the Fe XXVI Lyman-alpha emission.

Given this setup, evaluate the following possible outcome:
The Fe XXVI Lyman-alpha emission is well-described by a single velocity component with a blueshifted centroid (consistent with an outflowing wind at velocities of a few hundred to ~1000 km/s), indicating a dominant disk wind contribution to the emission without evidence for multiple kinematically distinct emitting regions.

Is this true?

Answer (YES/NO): NO